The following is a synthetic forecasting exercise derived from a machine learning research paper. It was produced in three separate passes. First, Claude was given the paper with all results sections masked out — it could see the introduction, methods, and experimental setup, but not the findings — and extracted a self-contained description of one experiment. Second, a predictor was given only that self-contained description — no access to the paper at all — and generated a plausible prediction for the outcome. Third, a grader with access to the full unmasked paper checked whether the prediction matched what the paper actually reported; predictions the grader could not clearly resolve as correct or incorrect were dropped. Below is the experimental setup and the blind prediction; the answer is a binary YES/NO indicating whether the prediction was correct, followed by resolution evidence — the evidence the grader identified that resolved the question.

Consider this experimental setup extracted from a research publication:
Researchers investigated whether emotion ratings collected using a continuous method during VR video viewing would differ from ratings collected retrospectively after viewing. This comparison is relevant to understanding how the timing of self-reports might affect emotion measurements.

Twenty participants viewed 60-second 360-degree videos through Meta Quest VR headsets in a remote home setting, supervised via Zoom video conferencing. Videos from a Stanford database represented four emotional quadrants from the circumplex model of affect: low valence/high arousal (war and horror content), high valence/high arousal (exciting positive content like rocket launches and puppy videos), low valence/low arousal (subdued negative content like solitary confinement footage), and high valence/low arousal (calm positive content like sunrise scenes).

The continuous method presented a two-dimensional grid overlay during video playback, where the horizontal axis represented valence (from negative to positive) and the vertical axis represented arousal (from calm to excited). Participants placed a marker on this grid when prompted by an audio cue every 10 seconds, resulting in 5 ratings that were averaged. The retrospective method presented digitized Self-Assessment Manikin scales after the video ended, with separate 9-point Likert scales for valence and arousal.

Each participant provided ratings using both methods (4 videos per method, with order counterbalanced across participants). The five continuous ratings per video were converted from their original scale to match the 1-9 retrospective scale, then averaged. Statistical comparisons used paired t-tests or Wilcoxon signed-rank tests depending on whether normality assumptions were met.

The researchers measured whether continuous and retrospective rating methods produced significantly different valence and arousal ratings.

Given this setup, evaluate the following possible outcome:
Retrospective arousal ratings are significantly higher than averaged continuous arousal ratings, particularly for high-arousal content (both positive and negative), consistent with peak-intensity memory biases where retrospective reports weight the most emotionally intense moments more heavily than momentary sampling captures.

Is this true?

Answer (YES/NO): NO